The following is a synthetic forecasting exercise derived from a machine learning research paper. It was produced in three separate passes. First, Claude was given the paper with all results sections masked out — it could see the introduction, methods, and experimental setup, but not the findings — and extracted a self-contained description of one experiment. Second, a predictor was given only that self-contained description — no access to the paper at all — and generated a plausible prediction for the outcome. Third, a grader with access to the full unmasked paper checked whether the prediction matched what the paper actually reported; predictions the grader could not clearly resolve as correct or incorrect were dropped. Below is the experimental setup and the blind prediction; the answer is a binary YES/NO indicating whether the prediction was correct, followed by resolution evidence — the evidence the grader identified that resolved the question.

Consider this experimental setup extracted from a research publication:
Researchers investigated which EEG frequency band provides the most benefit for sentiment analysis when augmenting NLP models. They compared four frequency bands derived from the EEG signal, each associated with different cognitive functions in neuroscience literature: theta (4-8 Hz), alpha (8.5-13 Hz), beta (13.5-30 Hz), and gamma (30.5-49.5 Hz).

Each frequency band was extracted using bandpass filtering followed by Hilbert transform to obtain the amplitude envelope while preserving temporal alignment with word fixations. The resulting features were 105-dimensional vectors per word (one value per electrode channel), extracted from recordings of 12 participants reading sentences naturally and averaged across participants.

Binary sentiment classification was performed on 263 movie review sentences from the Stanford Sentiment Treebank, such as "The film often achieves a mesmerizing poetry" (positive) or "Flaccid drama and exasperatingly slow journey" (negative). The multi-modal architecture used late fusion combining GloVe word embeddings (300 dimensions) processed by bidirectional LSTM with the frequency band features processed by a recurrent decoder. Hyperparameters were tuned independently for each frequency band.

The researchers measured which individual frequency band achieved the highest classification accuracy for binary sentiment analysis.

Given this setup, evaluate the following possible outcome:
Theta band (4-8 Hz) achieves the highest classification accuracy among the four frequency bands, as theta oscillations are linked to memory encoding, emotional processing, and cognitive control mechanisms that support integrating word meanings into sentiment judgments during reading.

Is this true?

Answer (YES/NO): YES